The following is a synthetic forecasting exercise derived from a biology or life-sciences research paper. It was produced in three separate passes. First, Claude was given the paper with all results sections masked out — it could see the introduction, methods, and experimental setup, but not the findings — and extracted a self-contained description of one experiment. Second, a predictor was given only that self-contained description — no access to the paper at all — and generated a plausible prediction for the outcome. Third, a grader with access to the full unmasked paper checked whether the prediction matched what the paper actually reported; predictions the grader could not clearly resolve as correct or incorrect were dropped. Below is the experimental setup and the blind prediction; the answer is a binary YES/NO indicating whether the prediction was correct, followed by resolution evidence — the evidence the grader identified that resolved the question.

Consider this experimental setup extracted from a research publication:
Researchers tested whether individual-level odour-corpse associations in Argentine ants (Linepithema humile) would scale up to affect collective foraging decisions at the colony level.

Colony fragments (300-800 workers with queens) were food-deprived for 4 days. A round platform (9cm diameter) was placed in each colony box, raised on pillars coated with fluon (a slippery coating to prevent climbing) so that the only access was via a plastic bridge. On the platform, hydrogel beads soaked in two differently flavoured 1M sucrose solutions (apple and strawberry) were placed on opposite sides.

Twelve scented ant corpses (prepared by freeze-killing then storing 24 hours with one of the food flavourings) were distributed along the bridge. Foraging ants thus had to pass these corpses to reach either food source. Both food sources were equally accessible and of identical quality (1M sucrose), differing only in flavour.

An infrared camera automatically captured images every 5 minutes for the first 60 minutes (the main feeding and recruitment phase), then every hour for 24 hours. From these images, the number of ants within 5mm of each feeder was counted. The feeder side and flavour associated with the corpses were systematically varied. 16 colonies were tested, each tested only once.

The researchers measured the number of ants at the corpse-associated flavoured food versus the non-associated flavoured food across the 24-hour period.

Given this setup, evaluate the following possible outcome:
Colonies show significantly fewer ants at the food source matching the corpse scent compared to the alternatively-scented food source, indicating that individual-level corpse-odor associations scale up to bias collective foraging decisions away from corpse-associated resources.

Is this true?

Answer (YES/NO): YES